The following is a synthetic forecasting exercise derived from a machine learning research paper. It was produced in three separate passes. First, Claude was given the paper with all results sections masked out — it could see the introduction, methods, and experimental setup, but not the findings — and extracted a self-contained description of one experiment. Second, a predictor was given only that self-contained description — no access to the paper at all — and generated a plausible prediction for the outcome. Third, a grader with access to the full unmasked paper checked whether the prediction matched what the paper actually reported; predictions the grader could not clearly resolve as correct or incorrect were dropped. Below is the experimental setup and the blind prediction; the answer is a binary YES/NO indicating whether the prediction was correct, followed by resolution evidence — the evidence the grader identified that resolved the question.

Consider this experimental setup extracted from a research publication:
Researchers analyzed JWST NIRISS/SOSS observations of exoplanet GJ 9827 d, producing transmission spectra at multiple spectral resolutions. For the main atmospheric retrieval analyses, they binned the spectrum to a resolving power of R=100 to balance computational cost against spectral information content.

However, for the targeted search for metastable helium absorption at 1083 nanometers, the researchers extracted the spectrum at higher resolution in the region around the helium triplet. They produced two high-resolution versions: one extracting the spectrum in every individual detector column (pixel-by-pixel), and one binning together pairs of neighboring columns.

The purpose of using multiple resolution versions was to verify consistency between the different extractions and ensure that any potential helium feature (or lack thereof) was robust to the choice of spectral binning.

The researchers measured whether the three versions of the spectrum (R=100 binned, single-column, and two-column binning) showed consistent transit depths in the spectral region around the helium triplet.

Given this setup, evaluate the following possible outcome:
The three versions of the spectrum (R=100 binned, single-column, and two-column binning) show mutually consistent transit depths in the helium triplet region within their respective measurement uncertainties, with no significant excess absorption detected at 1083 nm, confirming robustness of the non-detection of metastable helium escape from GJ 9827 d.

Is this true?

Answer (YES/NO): YES